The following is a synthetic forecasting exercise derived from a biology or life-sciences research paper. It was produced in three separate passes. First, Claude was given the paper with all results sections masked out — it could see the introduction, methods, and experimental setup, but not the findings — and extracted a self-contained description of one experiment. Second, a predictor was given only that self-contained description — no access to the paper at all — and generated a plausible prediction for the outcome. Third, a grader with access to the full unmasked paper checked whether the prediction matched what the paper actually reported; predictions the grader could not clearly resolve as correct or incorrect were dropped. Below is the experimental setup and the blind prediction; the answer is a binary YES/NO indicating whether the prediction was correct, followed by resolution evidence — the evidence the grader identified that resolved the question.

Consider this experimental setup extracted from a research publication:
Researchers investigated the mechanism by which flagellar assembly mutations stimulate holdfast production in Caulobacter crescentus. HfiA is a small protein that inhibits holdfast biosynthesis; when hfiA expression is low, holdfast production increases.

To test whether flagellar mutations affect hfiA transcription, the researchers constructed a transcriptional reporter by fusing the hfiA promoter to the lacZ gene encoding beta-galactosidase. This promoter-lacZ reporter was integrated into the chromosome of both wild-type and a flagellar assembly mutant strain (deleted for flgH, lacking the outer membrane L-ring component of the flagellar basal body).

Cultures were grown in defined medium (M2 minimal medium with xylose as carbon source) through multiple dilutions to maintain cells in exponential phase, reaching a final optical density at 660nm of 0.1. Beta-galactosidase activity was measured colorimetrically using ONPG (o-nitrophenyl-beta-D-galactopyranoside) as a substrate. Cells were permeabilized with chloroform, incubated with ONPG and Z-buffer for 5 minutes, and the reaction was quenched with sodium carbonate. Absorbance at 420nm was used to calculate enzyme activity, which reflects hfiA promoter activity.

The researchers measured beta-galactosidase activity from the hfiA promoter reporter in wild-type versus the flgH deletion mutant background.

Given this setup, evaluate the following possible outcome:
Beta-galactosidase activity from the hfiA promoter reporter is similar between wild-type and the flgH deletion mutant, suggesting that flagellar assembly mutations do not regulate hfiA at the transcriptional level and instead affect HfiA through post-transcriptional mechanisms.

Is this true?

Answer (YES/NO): NO